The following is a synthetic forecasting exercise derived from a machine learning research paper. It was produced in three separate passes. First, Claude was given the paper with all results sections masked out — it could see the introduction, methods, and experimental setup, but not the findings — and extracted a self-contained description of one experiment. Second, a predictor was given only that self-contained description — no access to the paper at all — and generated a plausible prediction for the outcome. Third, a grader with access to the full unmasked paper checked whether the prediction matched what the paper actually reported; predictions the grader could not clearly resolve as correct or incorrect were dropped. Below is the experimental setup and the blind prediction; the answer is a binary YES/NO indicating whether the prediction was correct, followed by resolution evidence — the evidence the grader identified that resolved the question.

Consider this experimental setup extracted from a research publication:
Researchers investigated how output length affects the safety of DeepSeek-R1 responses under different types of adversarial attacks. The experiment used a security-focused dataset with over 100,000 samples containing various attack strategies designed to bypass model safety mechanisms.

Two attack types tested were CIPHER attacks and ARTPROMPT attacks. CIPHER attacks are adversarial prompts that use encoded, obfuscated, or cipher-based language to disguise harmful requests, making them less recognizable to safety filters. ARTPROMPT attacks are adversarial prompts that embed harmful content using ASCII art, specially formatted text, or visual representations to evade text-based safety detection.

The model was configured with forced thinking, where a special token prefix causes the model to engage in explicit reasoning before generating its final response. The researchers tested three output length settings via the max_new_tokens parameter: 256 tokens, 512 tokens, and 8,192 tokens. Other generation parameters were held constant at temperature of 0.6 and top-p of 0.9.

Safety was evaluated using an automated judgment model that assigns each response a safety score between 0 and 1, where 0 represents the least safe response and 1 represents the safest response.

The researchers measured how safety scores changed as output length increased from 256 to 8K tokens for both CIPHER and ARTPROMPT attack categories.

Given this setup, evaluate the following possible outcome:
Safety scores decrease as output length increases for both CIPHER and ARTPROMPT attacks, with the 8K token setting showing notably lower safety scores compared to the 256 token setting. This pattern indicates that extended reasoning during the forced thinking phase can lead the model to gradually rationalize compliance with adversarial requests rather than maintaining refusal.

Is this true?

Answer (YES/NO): NO